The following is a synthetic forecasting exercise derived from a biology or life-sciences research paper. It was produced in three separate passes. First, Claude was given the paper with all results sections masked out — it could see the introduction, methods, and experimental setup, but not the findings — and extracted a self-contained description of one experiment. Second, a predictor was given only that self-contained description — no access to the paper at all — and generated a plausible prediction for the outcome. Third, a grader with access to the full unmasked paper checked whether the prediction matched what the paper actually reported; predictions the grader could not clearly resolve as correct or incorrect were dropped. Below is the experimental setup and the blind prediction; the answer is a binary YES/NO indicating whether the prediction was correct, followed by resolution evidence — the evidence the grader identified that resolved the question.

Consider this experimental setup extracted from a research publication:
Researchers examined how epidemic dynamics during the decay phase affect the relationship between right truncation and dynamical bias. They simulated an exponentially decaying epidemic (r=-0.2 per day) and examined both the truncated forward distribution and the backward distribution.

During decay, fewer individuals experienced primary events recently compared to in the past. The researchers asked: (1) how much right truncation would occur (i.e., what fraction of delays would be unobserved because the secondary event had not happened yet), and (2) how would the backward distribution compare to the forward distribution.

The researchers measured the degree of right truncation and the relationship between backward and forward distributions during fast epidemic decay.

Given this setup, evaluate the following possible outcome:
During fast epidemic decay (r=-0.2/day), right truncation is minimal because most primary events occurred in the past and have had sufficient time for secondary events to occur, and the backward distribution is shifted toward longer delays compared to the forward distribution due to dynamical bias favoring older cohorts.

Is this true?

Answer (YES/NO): YES